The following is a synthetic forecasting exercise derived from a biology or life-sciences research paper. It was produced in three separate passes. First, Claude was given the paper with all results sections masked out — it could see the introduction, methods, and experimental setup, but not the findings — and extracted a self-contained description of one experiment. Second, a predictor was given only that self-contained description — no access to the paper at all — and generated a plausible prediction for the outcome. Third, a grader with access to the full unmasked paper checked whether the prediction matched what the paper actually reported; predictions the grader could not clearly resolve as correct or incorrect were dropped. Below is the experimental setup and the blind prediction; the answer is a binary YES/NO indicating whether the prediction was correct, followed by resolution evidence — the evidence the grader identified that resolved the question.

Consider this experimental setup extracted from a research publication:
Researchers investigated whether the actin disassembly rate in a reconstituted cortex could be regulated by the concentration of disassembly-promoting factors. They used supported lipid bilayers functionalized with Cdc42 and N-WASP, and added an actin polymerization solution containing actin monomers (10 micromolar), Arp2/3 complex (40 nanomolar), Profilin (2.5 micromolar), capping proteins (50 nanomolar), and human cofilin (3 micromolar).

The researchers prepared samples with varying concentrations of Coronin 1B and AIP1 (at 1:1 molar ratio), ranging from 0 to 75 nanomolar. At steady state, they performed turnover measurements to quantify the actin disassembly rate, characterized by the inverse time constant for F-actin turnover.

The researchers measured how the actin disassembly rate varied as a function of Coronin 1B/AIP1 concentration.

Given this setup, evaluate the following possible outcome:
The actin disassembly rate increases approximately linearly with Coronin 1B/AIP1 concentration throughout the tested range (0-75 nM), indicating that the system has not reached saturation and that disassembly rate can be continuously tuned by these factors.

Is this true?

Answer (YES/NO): NO